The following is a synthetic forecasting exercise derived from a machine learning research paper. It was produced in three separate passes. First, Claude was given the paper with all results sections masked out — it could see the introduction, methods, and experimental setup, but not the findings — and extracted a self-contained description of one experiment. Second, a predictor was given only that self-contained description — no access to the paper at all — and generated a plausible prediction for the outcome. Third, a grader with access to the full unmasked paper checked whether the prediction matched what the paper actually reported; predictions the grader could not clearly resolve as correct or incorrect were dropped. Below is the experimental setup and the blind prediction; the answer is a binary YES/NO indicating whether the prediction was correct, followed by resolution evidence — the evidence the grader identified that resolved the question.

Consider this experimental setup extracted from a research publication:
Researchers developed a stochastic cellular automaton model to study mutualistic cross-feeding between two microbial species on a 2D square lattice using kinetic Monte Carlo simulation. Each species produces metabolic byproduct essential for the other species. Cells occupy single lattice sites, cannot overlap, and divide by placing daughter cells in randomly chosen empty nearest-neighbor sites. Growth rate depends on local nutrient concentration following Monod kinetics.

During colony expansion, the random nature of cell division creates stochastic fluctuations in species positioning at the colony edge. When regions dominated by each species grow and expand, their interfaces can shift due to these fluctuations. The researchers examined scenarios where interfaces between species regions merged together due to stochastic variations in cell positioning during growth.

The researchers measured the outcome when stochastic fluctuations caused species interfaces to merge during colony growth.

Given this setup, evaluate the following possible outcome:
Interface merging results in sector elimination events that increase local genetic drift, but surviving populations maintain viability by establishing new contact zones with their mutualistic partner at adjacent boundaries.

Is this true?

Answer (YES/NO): NO